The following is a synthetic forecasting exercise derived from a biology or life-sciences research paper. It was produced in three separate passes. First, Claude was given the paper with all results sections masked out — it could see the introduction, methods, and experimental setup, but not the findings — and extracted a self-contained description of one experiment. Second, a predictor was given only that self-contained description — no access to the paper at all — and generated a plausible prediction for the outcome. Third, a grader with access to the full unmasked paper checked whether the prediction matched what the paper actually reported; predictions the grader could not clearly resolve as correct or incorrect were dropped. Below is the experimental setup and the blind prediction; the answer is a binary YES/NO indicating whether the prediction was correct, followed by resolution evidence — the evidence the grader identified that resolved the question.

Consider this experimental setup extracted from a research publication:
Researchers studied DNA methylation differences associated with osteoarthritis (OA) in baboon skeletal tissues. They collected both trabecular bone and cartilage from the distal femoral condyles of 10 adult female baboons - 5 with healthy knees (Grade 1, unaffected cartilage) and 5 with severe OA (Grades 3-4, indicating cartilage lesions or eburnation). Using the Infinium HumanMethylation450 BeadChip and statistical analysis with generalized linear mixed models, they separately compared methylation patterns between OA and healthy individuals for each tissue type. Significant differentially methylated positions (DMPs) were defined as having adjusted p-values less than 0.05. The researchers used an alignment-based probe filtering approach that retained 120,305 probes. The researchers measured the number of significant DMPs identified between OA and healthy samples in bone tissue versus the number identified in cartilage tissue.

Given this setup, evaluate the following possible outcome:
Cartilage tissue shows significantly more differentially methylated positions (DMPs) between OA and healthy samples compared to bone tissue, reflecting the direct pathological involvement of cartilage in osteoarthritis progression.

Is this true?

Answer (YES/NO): YES